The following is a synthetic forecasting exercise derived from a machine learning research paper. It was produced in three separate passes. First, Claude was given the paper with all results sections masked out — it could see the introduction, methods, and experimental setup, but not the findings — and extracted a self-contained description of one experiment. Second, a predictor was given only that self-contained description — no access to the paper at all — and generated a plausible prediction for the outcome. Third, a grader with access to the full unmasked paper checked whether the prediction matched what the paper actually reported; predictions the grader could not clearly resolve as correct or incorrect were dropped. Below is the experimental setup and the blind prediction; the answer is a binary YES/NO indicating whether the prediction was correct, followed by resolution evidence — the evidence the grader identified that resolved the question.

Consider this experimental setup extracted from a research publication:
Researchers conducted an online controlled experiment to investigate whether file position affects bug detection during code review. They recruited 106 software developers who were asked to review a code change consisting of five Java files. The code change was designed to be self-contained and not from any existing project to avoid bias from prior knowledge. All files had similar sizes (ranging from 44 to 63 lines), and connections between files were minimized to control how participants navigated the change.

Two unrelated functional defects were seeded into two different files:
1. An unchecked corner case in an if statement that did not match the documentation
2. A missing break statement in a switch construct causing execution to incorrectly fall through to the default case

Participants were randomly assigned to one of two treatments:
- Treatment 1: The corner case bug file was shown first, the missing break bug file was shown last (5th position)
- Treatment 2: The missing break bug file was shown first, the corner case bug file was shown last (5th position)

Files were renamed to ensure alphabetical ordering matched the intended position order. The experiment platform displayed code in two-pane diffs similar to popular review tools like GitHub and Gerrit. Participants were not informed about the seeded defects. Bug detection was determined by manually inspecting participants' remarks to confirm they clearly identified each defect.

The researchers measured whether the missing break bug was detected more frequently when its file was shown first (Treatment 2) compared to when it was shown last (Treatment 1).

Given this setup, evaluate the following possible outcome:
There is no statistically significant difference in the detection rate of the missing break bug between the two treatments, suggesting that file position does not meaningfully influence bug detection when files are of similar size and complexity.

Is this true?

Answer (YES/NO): YES